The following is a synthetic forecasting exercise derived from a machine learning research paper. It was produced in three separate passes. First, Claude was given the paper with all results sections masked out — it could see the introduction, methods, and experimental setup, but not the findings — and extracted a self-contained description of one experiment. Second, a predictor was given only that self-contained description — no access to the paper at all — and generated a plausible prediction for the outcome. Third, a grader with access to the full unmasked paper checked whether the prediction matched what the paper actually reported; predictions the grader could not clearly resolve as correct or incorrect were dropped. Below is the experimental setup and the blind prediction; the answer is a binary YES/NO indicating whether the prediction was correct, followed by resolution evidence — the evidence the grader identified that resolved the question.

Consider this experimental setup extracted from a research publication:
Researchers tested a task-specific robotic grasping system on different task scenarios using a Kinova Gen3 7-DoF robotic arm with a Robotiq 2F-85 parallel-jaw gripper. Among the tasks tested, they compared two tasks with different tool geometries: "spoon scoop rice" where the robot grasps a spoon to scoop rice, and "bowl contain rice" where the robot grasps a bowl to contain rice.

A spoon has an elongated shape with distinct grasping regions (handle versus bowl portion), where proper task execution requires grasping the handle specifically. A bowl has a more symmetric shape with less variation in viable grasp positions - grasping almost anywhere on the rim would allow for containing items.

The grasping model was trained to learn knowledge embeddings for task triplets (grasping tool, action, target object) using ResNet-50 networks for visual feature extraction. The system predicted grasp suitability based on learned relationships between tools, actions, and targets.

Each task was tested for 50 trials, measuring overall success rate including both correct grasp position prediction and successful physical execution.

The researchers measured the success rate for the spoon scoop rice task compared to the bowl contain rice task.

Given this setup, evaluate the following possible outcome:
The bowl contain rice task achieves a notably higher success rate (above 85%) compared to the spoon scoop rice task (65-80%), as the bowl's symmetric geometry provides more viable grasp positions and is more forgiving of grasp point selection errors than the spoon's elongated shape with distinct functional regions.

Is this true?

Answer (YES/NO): NO